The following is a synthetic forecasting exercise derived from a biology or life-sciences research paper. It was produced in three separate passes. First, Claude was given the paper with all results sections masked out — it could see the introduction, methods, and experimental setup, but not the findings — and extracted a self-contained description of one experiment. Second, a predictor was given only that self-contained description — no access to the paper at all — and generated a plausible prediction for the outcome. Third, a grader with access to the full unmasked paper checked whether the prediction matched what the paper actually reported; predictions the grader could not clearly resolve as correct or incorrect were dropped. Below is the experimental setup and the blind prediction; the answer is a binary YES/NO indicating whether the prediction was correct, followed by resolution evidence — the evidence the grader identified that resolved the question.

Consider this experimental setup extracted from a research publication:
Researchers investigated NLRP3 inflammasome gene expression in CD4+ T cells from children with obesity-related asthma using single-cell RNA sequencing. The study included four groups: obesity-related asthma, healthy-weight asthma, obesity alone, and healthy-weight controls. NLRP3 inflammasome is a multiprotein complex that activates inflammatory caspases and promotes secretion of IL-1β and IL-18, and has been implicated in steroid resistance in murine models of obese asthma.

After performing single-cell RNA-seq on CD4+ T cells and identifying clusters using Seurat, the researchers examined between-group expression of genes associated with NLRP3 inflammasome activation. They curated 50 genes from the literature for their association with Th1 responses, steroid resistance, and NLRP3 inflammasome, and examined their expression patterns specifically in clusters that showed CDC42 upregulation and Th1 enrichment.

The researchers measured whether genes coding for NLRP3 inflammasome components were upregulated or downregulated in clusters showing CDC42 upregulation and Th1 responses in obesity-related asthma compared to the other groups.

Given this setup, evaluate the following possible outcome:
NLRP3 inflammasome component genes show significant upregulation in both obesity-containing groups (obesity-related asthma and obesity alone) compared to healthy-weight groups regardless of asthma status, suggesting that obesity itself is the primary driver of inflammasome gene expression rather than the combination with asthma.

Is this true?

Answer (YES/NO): NO